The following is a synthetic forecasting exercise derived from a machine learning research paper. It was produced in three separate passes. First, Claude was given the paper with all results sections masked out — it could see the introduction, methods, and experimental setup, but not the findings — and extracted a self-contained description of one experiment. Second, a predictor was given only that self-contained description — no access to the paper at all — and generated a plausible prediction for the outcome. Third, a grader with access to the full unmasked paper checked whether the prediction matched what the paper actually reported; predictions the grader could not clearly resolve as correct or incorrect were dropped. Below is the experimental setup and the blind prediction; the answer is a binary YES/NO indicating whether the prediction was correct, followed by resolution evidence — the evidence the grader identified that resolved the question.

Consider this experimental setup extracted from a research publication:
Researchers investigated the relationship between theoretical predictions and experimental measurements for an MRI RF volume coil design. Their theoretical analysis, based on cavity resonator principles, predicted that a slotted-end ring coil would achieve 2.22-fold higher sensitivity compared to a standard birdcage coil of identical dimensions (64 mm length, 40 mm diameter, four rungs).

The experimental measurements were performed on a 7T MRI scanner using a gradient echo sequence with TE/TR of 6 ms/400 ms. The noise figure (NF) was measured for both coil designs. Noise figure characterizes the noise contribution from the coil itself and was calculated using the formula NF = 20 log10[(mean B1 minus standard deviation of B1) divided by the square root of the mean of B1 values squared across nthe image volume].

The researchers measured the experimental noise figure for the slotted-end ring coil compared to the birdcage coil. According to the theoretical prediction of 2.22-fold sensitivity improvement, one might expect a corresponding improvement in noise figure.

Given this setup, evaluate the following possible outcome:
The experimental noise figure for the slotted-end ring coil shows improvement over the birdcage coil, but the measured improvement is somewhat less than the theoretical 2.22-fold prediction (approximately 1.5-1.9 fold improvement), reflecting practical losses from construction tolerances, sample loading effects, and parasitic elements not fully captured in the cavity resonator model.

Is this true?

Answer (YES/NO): NO